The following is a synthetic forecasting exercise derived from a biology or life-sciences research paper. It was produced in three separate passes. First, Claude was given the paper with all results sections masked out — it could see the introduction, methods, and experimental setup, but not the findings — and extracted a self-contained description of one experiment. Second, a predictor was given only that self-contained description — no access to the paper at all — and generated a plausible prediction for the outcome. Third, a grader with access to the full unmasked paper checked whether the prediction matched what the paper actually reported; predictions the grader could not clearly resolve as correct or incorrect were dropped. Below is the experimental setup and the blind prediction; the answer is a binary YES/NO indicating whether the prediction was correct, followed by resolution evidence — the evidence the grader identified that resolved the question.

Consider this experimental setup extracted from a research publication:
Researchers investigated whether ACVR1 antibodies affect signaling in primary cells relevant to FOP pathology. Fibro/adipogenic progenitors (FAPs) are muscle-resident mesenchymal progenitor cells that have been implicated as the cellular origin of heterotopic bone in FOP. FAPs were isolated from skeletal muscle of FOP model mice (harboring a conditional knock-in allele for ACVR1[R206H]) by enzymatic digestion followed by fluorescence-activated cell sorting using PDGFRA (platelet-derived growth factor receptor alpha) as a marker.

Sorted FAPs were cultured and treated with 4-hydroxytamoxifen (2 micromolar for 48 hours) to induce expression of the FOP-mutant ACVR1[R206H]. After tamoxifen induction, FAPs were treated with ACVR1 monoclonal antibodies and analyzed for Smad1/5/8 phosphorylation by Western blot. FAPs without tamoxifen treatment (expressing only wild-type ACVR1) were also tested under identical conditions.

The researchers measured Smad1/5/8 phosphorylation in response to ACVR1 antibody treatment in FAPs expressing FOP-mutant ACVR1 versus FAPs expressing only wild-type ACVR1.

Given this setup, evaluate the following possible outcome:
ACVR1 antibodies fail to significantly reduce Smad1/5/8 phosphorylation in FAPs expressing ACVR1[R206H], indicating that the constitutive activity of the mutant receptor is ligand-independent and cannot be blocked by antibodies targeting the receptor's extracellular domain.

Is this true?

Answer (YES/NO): NO